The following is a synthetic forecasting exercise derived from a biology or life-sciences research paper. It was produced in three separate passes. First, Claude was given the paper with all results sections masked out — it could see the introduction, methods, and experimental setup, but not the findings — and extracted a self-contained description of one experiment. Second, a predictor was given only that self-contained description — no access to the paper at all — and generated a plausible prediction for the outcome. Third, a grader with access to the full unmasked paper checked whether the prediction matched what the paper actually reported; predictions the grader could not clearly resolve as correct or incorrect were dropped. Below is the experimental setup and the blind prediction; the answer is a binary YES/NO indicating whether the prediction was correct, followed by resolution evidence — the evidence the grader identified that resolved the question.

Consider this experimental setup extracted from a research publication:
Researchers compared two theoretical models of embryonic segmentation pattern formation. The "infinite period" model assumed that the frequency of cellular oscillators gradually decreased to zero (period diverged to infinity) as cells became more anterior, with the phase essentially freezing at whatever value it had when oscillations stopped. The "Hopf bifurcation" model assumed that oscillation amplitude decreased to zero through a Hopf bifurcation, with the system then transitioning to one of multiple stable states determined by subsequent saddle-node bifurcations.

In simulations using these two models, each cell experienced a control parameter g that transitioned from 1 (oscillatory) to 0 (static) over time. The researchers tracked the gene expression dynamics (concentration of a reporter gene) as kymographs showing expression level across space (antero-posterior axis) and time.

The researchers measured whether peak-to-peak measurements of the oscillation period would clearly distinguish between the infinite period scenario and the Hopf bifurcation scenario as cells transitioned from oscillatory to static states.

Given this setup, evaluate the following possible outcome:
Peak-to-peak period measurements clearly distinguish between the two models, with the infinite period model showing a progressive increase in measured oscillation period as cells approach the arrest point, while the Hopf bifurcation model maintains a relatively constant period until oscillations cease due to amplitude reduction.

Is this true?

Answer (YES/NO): NO